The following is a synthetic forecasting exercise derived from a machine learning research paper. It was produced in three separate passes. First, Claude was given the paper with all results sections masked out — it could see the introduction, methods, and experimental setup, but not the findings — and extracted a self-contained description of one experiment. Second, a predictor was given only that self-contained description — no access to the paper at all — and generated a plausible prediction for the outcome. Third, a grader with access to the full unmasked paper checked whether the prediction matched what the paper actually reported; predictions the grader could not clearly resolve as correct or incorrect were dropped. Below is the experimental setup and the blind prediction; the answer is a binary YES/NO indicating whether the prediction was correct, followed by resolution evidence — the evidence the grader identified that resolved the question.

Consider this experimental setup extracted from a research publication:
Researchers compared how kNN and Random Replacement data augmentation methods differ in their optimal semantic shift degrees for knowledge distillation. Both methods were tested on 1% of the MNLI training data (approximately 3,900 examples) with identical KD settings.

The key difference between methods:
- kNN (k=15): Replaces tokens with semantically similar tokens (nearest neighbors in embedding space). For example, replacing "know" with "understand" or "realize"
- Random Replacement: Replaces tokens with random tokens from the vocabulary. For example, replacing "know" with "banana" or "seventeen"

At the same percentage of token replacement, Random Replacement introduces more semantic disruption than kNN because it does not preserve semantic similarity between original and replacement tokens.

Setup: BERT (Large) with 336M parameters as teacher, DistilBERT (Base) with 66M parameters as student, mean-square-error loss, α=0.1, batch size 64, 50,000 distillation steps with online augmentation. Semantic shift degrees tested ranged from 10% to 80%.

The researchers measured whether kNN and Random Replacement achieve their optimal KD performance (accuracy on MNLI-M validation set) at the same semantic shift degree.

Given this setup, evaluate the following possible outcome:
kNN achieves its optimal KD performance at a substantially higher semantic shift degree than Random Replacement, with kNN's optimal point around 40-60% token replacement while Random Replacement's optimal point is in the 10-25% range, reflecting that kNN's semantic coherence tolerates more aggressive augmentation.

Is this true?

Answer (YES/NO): YES